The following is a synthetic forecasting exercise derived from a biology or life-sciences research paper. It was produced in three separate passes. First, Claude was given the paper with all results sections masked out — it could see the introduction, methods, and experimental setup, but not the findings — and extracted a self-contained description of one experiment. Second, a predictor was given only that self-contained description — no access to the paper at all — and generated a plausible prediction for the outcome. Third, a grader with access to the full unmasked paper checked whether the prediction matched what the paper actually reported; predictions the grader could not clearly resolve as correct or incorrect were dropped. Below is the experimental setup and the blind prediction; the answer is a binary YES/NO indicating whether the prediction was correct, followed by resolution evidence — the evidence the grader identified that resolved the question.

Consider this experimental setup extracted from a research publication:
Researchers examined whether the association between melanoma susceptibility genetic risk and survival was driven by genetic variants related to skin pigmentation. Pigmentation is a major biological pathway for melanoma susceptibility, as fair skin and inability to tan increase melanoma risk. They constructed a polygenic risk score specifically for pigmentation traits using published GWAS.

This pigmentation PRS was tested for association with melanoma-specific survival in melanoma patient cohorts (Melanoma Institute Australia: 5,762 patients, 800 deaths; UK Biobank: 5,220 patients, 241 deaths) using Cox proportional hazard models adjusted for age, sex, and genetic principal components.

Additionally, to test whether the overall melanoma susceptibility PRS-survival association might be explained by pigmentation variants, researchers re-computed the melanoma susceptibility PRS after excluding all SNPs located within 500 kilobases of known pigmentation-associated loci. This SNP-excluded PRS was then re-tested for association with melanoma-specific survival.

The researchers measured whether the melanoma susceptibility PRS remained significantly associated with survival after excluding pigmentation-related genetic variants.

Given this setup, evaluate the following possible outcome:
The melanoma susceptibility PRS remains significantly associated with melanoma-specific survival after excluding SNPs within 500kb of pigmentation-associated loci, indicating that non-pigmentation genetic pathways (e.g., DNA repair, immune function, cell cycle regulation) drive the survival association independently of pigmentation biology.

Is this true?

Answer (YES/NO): YES